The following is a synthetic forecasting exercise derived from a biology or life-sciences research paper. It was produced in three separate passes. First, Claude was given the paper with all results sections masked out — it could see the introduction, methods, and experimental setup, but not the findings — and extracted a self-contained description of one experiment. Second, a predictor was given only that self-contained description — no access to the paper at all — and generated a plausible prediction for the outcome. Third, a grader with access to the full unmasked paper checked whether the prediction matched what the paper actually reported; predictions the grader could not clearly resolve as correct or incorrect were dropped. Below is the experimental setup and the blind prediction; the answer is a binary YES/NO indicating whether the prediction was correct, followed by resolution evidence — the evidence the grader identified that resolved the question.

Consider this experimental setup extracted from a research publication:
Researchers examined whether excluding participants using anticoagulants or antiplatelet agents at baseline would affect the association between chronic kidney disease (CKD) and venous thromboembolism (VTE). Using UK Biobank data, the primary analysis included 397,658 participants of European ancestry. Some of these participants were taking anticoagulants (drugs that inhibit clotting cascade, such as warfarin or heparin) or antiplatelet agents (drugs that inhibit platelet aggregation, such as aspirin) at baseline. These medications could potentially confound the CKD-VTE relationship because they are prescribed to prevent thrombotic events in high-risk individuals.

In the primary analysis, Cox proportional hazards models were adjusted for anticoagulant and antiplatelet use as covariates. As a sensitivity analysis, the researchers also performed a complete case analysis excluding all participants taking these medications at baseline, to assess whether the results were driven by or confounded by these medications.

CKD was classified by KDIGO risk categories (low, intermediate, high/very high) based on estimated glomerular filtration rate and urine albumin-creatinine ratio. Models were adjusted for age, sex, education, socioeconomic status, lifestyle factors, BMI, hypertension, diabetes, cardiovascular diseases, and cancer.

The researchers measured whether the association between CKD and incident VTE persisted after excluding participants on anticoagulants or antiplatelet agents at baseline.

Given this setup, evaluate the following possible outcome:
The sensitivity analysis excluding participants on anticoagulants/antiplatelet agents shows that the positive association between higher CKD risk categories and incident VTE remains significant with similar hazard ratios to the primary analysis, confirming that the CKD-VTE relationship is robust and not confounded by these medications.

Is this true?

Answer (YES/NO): YES